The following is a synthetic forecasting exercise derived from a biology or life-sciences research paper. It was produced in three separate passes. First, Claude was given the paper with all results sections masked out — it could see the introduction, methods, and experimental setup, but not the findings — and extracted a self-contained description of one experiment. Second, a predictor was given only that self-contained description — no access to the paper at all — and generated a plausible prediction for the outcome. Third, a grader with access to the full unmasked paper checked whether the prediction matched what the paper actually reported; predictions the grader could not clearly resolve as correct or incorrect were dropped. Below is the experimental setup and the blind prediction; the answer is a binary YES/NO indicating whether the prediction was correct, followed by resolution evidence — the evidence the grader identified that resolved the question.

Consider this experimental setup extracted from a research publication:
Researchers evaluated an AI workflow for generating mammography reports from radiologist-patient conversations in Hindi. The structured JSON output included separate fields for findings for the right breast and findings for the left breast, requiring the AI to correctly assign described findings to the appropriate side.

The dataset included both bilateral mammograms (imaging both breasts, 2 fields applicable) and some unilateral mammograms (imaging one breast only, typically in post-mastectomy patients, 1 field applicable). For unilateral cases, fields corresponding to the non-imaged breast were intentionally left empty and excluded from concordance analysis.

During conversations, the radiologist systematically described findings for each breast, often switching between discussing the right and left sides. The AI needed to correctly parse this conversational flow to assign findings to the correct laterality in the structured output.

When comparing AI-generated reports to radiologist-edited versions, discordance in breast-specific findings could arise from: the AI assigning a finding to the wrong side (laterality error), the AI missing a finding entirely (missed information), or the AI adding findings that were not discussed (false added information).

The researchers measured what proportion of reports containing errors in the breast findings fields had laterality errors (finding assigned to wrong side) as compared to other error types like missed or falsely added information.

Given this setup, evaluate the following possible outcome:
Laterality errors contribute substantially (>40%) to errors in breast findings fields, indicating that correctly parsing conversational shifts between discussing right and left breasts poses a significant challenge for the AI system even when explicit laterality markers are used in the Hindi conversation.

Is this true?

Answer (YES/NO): NO